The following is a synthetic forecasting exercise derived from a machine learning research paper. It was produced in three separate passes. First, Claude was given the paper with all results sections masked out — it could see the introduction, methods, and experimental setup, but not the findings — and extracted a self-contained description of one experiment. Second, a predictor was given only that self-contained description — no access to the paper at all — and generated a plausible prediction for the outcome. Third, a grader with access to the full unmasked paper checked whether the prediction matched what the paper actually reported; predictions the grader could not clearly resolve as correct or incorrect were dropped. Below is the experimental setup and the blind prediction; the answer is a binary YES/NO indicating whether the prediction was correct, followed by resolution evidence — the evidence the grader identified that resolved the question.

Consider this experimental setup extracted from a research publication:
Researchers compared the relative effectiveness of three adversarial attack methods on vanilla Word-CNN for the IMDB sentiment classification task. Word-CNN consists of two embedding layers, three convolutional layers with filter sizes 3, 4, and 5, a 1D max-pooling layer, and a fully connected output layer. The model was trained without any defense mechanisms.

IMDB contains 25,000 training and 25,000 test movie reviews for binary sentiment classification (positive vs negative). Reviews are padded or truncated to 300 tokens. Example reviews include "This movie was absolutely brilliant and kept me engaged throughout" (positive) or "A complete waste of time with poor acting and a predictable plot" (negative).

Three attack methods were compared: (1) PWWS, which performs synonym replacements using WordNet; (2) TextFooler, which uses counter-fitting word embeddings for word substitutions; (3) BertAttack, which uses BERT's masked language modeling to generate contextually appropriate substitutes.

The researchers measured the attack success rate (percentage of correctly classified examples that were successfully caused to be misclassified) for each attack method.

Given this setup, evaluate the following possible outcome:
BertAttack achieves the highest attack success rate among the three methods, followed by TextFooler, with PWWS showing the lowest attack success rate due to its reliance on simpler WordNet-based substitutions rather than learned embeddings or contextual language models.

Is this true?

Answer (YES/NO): NO